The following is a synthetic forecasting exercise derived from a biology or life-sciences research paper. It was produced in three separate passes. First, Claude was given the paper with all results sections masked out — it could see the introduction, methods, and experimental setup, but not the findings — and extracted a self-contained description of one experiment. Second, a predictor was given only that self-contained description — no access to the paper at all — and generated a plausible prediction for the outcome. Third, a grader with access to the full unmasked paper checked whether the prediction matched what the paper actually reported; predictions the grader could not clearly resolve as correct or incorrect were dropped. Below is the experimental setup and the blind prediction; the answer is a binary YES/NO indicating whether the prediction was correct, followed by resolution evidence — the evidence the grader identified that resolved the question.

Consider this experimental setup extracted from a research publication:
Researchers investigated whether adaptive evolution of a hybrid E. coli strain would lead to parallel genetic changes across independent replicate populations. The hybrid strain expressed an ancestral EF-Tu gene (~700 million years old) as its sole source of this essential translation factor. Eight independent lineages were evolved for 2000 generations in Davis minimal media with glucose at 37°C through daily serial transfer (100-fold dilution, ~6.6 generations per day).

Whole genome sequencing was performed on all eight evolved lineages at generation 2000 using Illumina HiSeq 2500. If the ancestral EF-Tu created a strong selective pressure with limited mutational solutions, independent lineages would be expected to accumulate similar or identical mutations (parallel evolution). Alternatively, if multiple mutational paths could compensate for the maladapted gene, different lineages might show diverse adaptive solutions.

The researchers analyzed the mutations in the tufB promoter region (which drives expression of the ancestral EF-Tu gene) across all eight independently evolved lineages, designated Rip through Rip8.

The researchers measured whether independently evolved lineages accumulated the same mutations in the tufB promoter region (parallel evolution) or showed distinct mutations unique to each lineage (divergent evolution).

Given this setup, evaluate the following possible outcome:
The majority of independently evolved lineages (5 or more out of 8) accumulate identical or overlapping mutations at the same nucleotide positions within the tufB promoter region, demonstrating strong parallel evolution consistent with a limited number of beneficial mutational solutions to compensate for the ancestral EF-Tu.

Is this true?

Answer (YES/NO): NO